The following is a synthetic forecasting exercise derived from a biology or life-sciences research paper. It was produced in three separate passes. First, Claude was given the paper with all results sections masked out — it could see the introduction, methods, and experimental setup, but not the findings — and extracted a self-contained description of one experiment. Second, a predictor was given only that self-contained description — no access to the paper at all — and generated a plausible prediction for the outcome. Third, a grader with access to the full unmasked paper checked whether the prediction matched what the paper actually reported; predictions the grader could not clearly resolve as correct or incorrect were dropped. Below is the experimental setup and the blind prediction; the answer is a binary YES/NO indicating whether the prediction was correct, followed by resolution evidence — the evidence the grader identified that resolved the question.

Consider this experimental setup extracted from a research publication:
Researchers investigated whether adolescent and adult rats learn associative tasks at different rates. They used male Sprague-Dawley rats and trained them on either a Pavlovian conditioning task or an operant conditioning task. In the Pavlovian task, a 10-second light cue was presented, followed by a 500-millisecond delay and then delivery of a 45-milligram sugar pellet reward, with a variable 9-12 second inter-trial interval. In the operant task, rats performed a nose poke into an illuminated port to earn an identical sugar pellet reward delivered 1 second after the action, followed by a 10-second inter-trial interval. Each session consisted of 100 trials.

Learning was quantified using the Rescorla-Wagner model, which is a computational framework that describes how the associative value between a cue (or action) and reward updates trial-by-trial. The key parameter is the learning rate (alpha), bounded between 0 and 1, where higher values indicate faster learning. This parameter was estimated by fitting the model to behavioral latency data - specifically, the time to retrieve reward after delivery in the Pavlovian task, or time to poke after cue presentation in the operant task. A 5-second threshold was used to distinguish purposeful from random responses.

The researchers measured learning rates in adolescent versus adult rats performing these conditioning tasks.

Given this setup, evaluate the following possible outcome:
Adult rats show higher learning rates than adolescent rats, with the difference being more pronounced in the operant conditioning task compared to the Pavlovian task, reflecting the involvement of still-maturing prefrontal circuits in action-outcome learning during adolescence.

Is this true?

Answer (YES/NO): NO